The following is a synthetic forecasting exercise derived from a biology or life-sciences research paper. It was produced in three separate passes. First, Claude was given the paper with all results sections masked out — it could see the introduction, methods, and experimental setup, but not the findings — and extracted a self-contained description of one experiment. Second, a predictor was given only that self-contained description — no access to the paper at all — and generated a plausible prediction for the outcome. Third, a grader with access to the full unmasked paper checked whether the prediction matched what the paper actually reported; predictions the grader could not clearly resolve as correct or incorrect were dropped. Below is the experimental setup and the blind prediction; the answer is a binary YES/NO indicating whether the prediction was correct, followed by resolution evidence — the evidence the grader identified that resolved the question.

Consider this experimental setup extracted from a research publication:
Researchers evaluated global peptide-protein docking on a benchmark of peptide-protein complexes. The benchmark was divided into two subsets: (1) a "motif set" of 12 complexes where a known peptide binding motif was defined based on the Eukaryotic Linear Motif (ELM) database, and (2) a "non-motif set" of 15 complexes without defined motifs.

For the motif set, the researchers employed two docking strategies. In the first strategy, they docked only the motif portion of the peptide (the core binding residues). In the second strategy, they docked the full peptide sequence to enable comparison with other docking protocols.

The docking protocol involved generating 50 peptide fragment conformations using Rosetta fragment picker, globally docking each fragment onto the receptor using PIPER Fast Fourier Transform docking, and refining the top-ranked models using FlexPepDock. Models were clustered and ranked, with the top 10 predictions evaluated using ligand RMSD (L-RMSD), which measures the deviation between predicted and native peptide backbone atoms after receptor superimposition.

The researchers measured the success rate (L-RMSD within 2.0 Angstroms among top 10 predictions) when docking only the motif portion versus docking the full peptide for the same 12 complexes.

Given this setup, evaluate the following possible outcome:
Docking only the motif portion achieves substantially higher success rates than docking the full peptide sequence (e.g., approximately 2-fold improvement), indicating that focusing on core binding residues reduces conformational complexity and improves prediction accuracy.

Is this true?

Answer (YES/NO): YES